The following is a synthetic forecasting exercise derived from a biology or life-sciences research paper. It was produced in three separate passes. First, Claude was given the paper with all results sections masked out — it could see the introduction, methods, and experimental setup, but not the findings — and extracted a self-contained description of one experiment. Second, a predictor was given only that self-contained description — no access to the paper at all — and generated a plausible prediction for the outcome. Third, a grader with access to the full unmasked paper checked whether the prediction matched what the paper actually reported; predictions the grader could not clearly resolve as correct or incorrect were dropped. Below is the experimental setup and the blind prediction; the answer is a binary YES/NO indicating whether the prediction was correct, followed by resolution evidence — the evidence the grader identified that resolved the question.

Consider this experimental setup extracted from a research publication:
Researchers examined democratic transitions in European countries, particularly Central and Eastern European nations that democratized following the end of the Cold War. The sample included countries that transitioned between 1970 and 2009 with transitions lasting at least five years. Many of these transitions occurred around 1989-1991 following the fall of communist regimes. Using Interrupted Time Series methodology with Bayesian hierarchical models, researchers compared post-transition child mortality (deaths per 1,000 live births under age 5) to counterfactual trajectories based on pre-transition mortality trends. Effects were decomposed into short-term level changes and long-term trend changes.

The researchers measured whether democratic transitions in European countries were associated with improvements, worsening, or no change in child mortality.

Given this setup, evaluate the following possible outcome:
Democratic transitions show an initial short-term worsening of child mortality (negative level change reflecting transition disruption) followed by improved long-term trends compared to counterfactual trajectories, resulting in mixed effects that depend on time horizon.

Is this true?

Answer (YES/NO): NO